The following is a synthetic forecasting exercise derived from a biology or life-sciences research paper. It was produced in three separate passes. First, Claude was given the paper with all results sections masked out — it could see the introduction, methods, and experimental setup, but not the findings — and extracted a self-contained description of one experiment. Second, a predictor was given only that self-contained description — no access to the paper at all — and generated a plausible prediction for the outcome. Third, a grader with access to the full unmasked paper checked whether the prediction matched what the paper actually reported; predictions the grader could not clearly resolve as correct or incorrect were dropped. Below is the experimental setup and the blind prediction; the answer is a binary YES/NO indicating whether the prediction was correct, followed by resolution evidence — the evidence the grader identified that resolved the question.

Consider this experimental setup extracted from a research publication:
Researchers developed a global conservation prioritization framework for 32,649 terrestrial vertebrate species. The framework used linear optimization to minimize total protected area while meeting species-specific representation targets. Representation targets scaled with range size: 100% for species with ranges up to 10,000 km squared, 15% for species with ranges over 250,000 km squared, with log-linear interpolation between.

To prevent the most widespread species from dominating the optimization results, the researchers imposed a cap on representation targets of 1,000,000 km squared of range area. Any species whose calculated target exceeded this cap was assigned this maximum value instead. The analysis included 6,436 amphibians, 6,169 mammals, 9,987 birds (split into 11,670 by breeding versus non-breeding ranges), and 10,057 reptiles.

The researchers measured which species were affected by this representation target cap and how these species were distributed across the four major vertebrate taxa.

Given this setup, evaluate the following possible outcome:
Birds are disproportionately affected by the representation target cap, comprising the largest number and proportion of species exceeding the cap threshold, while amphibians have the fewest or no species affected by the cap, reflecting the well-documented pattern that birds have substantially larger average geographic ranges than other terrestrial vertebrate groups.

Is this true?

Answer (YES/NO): YES